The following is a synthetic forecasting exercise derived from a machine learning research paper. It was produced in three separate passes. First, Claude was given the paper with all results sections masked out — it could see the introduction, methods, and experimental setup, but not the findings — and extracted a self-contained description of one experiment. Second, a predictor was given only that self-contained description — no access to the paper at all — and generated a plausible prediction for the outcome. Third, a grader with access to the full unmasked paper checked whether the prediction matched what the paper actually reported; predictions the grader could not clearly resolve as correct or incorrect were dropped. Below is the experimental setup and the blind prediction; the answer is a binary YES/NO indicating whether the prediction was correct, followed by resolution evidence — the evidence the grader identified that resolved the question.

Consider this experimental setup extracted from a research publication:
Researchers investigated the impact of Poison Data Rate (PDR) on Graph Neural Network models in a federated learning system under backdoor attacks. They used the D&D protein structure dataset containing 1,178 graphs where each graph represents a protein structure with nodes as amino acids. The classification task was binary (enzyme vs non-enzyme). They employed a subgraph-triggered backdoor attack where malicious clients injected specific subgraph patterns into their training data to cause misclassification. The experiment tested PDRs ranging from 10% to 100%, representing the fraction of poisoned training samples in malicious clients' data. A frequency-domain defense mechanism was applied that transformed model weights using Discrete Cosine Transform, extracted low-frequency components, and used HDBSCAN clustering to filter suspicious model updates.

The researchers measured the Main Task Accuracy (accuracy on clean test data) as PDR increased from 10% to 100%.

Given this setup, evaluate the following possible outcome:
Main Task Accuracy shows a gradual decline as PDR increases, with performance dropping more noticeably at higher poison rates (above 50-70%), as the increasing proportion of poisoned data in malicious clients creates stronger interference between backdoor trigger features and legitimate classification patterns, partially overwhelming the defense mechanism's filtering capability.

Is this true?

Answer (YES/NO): NO